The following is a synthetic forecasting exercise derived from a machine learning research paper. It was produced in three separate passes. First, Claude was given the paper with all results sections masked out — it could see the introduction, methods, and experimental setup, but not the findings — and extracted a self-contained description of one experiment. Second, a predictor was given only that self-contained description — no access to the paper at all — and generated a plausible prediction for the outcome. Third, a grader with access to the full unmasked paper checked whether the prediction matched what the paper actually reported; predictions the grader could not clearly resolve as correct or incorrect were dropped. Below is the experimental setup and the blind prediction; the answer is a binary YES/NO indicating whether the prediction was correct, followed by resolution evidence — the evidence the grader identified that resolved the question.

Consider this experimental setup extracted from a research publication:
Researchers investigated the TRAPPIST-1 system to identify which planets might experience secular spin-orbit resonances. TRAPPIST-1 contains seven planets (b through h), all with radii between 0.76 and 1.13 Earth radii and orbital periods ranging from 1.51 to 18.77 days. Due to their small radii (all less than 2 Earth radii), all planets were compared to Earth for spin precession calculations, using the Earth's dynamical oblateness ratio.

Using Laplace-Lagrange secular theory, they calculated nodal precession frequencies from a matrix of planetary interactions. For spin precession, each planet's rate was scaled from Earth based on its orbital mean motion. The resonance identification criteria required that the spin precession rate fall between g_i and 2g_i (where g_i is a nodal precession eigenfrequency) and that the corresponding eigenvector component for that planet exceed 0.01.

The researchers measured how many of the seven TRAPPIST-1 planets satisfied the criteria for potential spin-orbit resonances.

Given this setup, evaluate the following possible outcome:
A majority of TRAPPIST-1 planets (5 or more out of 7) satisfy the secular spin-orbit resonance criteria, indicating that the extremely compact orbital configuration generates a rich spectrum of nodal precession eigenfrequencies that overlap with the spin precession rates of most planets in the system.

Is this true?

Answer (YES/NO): NO